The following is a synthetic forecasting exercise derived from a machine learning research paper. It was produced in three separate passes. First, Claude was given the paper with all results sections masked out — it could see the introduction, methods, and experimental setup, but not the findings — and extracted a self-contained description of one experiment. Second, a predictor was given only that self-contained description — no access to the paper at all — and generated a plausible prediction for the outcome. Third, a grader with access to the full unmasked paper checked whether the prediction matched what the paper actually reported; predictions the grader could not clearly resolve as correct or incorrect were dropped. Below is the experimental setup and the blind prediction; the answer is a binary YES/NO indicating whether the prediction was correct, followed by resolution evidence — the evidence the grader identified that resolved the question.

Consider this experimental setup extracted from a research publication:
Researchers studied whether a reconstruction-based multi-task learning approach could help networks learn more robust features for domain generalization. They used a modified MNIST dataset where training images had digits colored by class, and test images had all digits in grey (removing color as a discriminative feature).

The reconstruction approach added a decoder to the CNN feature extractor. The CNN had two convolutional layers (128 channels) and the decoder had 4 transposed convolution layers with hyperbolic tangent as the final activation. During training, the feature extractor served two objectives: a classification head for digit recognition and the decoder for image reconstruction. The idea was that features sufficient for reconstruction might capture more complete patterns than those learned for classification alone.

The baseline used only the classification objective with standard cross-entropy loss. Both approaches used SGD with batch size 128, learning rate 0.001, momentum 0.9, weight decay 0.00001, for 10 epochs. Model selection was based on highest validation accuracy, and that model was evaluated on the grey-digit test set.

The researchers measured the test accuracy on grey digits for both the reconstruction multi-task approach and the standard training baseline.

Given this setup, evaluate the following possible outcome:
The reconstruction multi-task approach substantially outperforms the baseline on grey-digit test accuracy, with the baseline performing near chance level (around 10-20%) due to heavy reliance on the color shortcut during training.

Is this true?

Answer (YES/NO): NO